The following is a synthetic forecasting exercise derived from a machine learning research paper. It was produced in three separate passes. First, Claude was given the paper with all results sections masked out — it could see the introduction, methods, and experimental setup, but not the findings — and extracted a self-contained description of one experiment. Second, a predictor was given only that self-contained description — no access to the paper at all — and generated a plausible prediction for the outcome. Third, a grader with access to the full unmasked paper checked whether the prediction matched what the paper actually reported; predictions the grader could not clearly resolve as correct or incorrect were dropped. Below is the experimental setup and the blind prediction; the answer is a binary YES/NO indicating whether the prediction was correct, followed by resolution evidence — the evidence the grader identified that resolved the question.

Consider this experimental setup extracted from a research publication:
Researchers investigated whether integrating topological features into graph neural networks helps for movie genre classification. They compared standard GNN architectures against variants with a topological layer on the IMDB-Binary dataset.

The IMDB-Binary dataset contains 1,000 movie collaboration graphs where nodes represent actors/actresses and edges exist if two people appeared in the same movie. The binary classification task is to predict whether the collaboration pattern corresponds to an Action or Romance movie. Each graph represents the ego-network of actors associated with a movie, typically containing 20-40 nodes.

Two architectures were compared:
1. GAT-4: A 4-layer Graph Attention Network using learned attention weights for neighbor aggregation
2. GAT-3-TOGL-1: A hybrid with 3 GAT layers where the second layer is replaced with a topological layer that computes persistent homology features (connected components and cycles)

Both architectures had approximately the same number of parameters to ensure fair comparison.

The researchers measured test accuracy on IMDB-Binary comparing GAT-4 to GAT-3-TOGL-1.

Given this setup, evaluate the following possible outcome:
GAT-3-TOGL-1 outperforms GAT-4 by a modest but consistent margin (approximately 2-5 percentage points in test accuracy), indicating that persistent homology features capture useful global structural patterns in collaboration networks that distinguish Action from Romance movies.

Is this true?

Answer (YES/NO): NO